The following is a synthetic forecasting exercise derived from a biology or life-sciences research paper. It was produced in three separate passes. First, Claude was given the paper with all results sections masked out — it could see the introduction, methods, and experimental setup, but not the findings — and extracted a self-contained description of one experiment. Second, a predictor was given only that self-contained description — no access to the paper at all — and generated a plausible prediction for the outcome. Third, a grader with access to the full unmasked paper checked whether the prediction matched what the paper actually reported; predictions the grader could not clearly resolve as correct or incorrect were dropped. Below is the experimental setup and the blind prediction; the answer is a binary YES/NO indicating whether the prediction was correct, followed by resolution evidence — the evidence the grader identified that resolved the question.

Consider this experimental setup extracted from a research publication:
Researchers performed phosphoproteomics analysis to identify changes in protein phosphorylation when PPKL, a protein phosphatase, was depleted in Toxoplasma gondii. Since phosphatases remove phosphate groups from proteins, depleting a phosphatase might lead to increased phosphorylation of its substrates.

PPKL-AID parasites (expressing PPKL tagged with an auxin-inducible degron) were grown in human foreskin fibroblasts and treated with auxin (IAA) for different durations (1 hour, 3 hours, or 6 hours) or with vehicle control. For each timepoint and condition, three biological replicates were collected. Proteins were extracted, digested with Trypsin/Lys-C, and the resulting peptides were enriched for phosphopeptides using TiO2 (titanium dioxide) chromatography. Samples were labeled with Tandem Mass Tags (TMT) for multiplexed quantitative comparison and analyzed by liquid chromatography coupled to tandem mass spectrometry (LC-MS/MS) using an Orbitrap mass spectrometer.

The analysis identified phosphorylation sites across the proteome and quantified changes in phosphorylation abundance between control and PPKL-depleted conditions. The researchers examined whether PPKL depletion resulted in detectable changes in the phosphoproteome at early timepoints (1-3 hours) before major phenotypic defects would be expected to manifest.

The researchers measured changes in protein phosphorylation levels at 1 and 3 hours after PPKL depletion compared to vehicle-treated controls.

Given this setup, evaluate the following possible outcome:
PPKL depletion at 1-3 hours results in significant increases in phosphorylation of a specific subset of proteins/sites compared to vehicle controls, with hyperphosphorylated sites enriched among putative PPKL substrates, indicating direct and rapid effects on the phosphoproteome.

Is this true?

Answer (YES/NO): NO